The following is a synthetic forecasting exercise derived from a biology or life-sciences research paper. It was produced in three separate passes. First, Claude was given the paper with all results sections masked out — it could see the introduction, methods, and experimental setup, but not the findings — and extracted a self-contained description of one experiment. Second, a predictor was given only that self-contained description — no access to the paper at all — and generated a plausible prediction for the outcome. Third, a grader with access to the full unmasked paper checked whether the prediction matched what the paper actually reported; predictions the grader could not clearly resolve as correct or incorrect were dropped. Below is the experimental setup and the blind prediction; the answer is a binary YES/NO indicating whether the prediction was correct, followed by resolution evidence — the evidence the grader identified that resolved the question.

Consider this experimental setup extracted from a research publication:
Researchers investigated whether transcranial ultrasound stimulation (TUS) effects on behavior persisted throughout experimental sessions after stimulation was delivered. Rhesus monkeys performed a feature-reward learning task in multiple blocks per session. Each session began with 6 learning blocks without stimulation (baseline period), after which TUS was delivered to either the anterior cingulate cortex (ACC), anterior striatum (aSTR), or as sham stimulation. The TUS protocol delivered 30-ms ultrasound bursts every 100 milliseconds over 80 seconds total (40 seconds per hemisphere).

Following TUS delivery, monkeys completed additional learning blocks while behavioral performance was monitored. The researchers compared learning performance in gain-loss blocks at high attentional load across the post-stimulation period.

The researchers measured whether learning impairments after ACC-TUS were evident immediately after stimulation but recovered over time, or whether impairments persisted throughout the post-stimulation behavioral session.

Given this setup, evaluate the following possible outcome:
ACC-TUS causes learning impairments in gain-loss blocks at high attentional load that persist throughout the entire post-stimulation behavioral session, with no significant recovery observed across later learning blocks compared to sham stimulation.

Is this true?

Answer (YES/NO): YES